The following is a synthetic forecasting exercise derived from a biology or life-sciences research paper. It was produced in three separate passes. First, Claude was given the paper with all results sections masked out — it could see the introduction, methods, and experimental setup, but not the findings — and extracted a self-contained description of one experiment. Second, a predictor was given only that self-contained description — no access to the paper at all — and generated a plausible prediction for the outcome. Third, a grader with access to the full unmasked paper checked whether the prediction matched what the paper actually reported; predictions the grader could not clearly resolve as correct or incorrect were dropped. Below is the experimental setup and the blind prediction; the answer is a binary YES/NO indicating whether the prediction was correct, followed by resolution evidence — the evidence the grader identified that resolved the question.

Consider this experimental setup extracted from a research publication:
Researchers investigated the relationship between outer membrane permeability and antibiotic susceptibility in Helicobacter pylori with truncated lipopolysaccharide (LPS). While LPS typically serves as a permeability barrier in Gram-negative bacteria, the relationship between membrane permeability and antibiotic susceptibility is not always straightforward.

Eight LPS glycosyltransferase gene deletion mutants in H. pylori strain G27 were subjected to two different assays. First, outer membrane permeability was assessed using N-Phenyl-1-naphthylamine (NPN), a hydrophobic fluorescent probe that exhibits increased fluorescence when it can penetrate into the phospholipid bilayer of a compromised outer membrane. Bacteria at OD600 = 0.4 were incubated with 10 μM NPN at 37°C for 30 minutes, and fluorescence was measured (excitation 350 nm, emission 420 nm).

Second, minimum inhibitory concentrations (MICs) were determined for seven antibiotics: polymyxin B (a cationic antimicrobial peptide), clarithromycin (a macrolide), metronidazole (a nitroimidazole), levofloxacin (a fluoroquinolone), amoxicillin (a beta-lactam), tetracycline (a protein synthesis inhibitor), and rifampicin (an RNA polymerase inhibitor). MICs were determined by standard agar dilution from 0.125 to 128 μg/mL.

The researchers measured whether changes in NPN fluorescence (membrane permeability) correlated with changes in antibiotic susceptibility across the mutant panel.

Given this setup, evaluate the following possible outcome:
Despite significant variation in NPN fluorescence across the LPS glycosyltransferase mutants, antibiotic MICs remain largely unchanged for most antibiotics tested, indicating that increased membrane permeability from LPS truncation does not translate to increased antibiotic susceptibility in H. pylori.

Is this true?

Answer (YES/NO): NO